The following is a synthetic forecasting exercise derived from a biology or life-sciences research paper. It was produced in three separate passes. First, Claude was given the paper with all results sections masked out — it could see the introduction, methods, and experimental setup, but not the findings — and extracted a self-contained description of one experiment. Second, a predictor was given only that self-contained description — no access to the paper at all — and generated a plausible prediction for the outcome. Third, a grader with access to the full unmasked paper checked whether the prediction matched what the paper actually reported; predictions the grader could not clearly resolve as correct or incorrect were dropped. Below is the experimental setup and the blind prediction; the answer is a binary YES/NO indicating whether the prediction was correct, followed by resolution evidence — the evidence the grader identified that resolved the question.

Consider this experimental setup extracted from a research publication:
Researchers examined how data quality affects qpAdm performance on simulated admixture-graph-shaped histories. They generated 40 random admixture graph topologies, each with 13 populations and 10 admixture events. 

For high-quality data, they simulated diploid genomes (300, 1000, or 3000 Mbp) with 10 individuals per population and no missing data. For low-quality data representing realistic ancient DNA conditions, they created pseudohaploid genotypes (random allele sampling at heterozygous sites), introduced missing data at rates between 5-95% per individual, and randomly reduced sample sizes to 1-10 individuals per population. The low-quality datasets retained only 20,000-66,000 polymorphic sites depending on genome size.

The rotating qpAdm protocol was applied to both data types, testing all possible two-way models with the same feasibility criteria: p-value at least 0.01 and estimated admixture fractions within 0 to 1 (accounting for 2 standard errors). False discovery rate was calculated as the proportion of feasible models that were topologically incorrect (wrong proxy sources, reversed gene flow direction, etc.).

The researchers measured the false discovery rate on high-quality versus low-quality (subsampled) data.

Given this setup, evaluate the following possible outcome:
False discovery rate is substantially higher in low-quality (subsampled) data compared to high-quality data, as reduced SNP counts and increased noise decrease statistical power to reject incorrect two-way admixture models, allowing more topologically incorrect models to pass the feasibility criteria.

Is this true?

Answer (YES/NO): NO